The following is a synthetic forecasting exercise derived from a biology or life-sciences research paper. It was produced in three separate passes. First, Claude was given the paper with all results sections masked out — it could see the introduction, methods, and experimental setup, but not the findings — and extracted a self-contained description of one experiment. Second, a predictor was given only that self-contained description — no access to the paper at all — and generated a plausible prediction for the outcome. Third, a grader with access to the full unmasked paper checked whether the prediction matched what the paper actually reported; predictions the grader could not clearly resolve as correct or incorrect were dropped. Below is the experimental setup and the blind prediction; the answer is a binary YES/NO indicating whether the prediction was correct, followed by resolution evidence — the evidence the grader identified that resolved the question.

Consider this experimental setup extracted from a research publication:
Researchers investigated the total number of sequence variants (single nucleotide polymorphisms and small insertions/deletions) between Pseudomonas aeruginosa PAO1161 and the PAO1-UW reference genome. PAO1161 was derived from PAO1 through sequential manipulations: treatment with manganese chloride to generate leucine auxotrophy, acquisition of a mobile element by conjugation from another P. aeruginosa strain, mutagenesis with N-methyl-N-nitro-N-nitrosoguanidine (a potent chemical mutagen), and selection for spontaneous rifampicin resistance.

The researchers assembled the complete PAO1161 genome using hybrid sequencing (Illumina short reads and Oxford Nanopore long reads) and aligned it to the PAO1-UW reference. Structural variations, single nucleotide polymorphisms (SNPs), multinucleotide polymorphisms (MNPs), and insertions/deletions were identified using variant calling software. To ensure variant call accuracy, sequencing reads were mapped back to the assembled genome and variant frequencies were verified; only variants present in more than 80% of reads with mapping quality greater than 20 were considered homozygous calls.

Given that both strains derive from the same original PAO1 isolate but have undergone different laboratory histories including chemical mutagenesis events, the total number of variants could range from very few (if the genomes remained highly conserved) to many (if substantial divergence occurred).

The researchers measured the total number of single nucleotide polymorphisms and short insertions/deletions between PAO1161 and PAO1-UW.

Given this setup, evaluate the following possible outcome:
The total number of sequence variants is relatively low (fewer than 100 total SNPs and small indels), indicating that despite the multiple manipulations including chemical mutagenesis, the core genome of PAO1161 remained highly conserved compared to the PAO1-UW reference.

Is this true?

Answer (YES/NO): NO